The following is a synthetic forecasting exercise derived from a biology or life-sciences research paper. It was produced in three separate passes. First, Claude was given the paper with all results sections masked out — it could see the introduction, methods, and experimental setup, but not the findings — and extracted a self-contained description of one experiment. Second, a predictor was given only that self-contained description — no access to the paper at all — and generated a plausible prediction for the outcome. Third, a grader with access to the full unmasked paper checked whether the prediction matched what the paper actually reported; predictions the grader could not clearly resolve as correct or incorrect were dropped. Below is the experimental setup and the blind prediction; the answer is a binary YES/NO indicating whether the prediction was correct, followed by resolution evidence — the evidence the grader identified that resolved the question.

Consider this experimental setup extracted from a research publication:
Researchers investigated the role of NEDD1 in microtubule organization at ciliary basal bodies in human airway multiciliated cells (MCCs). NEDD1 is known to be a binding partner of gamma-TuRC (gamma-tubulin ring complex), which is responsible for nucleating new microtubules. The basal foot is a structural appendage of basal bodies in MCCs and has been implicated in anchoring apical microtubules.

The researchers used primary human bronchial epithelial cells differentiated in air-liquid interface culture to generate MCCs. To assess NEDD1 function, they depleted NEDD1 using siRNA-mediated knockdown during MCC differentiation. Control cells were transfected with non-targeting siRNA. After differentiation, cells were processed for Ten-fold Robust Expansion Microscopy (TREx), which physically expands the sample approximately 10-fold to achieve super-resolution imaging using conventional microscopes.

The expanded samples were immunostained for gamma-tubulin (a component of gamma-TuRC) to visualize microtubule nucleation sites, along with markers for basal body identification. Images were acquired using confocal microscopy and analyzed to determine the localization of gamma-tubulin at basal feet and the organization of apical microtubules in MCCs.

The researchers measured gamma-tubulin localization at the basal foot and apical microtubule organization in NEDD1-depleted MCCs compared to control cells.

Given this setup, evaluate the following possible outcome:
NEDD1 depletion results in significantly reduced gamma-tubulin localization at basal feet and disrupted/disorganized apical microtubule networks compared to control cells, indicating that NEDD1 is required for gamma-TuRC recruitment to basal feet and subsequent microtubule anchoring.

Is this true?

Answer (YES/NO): YES